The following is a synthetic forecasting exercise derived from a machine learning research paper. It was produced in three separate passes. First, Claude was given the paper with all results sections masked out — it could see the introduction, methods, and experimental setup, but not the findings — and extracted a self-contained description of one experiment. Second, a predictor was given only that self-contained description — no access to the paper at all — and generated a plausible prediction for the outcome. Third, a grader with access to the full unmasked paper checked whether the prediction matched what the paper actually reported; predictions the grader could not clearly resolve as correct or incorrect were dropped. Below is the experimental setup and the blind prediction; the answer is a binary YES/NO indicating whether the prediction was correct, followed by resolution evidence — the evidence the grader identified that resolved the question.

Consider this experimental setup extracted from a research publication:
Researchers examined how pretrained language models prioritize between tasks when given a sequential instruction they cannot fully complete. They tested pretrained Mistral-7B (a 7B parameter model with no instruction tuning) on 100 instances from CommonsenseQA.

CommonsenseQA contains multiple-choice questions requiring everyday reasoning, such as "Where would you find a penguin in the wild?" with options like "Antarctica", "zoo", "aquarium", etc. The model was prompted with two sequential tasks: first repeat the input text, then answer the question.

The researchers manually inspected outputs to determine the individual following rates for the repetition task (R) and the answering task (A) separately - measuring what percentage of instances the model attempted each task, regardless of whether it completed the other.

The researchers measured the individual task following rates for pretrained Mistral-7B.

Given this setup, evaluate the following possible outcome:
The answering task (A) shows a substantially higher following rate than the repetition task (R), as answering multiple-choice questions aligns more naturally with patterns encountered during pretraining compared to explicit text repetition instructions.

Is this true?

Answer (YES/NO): NO